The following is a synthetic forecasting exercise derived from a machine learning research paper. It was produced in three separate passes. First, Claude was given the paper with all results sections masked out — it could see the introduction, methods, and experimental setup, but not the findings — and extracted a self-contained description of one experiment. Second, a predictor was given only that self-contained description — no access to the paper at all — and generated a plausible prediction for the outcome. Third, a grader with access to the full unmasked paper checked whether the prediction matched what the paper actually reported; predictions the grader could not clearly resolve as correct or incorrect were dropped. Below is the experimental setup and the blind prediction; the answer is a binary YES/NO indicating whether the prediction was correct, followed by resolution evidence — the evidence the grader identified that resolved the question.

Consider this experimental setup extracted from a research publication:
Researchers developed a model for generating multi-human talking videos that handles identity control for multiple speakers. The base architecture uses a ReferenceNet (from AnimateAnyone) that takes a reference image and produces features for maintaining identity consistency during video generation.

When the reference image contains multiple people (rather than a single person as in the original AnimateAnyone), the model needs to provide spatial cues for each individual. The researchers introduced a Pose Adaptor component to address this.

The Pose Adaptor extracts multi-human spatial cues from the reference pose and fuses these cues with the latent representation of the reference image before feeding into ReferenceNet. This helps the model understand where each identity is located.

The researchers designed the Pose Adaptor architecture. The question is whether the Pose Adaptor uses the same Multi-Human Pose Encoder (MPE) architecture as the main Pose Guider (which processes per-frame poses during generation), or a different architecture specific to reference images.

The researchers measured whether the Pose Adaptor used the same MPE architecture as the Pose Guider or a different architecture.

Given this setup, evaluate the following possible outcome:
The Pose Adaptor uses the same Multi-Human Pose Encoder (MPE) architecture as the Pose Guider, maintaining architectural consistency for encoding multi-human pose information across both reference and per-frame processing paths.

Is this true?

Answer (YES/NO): YES